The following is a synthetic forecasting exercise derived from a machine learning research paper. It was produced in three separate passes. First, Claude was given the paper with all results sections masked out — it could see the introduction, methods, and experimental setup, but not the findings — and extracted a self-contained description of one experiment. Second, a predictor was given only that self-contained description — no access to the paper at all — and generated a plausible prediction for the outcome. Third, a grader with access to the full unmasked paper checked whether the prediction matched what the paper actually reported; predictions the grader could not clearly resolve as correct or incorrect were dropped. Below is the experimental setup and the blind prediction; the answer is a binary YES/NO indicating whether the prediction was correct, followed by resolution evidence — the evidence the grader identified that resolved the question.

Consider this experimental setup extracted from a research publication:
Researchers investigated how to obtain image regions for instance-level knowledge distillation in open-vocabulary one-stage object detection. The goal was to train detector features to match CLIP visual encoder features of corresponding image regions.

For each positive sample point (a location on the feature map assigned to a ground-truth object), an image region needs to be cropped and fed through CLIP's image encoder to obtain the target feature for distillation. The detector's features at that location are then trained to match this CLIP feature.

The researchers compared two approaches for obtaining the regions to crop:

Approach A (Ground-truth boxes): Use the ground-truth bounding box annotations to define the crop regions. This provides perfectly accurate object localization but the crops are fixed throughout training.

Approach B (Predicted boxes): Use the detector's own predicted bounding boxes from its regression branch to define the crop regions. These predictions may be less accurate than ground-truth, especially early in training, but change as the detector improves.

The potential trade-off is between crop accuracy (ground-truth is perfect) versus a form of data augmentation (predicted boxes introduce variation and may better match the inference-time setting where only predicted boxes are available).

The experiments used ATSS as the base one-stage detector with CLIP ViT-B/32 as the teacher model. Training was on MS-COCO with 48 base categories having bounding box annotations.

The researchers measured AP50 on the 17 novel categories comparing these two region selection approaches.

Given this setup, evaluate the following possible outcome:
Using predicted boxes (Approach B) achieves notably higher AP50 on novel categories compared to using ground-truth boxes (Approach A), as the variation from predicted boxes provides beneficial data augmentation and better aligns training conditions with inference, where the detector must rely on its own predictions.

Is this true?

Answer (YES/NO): NO